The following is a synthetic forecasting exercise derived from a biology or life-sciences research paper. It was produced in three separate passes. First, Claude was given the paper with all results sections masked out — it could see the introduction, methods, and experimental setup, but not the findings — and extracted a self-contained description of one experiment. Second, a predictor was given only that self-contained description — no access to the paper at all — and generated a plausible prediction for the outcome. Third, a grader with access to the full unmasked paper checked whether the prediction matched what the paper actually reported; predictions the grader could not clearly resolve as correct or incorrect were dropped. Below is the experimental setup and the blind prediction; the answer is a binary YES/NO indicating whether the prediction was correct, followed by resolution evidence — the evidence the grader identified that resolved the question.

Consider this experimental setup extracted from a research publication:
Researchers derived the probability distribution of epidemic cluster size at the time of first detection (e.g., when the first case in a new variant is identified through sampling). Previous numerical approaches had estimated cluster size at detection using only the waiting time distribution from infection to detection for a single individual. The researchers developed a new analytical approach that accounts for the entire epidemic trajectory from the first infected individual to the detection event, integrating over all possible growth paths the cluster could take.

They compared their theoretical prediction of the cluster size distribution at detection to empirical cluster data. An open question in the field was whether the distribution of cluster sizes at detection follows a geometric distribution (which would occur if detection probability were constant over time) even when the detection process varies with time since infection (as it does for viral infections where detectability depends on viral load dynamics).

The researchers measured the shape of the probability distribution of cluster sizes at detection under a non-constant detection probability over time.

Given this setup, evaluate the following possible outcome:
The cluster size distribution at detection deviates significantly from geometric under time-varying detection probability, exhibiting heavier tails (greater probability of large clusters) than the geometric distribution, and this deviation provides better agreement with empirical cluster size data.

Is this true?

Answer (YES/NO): NO